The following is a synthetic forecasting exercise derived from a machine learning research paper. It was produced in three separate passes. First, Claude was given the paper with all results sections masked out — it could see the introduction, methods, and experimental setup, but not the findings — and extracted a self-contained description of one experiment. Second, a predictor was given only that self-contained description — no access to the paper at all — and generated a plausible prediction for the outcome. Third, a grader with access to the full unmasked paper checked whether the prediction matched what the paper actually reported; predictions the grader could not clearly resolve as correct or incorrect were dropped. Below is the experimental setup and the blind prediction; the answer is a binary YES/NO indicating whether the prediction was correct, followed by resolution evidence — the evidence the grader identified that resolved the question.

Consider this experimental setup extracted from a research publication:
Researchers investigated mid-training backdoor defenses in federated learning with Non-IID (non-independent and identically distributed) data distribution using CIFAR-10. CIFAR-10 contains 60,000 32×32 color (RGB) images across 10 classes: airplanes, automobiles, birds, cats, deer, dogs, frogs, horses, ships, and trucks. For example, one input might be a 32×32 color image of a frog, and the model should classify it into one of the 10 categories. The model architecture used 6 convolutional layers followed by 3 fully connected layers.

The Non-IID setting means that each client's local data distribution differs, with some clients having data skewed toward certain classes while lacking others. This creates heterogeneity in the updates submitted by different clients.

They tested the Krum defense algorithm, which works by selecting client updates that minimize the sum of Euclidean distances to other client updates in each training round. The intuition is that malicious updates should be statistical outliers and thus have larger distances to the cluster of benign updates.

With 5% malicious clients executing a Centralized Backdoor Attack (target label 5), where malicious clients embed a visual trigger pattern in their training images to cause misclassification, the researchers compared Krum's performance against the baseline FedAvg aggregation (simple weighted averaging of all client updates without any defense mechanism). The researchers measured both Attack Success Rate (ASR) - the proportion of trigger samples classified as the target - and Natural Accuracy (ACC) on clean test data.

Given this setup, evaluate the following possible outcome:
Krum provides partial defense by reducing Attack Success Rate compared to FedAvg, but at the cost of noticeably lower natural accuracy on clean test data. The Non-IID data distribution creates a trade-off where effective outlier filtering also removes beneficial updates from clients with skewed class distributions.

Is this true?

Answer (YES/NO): YES